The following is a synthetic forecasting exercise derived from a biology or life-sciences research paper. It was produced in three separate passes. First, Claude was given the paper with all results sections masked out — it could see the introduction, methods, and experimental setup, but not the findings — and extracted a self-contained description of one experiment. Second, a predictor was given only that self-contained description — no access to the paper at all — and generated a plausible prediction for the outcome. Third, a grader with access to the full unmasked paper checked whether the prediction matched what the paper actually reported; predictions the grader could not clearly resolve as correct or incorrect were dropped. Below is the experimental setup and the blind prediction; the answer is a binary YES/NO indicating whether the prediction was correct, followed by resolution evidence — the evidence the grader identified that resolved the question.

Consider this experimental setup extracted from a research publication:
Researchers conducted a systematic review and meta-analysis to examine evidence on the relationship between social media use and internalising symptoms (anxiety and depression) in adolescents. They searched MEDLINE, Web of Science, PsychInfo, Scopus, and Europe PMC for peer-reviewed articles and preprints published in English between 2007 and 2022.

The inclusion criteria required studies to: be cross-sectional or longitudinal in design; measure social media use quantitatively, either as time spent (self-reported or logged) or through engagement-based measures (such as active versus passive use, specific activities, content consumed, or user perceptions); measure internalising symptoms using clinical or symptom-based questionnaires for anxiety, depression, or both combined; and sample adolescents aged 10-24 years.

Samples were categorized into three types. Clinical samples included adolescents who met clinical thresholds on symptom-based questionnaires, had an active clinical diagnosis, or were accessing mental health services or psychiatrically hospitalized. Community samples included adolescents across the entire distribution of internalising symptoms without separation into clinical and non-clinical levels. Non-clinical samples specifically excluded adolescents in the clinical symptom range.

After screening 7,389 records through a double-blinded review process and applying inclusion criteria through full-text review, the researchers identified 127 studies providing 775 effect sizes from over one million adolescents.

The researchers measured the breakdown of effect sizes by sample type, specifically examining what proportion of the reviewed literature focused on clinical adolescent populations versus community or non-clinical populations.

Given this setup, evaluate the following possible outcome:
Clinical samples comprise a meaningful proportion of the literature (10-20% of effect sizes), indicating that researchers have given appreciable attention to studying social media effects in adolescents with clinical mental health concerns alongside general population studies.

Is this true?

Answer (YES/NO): NO